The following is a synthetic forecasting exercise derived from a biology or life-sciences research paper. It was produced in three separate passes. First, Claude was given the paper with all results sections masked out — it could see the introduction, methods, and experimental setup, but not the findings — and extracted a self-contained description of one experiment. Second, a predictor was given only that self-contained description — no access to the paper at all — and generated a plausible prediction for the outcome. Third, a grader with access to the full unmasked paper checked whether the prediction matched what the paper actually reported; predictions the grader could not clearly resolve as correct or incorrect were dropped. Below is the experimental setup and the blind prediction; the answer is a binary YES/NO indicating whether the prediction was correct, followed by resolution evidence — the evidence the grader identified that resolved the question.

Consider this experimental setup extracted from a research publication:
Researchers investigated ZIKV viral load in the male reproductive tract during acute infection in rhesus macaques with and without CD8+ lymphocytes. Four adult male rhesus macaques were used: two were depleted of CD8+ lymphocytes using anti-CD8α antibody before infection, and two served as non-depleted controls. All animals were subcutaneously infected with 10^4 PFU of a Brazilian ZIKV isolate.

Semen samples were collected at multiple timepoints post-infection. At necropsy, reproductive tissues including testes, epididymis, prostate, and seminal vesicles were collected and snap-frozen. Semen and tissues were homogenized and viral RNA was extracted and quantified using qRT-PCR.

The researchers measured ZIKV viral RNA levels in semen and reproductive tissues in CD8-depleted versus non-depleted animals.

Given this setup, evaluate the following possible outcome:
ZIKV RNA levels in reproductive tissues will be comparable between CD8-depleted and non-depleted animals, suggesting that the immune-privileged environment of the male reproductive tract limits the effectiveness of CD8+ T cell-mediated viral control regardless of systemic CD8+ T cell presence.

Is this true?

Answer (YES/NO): NO